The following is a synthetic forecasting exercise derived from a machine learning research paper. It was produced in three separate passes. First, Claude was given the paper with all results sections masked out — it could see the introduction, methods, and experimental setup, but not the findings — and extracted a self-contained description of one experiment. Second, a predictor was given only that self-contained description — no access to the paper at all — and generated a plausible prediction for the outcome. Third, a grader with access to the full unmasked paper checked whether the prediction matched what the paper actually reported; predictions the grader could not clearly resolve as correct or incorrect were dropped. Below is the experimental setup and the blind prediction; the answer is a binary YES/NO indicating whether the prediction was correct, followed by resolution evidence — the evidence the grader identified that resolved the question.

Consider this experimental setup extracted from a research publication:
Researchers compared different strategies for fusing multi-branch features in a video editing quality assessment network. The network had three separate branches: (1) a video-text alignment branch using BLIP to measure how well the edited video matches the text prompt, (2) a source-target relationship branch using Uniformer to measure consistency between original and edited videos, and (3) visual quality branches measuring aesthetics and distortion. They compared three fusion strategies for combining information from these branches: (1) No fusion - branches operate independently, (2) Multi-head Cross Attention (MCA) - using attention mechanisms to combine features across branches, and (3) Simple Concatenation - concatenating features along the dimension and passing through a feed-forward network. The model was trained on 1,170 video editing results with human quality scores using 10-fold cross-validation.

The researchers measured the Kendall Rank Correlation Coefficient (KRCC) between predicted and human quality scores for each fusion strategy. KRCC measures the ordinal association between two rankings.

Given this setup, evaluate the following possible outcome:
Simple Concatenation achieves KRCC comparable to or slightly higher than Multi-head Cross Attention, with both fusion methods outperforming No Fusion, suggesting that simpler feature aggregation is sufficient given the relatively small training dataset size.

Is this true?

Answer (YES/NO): YES